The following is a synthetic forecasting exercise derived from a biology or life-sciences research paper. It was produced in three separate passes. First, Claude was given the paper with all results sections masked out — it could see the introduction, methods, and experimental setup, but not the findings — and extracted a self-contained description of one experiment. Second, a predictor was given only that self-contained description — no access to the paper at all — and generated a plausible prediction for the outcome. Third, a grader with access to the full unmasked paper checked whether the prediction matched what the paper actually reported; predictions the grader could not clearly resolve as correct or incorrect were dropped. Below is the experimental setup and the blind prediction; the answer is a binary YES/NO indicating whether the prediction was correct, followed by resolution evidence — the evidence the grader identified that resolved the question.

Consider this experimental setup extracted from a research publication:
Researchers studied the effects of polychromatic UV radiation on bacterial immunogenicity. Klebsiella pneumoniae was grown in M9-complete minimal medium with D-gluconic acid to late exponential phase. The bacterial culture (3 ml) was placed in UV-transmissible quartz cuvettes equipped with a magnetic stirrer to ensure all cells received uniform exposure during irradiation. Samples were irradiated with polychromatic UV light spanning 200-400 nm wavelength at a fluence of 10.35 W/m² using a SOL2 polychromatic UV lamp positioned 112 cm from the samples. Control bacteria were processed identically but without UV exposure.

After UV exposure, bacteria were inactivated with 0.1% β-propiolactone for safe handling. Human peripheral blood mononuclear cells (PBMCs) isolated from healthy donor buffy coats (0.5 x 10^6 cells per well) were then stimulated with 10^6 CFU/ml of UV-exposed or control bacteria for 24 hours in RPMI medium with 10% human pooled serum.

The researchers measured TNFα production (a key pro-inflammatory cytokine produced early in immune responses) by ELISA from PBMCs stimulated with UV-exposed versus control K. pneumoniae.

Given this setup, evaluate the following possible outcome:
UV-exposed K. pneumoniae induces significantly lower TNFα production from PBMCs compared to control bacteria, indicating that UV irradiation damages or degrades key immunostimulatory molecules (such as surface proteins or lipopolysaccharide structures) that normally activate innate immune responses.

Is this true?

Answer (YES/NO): YES